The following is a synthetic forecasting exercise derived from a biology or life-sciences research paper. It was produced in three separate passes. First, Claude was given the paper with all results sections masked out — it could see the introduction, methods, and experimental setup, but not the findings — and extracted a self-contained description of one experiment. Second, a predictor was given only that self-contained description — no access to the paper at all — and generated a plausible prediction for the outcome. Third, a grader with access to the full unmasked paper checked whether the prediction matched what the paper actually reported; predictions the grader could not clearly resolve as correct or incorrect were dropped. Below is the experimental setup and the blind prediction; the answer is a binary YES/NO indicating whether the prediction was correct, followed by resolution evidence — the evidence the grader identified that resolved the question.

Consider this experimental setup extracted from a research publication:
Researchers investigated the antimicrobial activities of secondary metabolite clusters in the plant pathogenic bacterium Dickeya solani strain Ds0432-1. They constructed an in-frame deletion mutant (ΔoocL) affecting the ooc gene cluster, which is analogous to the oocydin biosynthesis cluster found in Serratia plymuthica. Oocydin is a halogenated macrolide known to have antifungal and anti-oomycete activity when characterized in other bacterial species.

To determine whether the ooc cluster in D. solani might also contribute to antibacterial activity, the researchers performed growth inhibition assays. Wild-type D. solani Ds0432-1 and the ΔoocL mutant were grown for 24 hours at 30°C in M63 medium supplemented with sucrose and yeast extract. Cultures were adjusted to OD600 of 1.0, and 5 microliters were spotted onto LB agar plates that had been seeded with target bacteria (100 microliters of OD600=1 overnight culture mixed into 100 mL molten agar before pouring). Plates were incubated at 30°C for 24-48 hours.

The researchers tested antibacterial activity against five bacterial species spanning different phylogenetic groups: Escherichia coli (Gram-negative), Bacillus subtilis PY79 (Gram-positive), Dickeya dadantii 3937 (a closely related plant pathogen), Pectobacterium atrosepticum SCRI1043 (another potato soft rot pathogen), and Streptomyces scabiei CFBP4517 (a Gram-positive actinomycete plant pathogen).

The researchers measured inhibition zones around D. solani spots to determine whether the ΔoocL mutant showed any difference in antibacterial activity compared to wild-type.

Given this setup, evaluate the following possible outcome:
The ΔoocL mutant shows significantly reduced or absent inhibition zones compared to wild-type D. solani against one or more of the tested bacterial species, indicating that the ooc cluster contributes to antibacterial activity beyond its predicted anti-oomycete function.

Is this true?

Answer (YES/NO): NO